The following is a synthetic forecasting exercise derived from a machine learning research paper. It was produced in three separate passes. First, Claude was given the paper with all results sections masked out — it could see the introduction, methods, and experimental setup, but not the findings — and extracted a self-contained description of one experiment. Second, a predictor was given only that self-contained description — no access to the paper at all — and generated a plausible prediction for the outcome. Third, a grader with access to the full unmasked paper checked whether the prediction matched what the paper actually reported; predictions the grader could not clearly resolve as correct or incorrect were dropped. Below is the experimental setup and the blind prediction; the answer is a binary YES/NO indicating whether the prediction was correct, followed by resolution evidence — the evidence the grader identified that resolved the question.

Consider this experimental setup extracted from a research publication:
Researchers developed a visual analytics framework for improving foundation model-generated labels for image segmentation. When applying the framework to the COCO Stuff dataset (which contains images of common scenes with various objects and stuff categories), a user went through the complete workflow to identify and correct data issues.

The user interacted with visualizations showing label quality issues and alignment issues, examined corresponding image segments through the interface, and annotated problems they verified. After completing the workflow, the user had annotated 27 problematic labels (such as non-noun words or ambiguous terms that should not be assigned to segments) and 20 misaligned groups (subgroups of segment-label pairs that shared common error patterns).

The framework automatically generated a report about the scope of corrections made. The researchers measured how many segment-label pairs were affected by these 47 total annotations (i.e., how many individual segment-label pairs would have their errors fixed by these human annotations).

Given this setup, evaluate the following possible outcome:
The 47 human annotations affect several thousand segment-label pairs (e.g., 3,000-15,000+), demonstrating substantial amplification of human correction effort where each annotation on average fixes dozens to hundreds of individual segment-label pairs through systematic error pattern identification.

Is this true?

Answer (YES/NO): NO